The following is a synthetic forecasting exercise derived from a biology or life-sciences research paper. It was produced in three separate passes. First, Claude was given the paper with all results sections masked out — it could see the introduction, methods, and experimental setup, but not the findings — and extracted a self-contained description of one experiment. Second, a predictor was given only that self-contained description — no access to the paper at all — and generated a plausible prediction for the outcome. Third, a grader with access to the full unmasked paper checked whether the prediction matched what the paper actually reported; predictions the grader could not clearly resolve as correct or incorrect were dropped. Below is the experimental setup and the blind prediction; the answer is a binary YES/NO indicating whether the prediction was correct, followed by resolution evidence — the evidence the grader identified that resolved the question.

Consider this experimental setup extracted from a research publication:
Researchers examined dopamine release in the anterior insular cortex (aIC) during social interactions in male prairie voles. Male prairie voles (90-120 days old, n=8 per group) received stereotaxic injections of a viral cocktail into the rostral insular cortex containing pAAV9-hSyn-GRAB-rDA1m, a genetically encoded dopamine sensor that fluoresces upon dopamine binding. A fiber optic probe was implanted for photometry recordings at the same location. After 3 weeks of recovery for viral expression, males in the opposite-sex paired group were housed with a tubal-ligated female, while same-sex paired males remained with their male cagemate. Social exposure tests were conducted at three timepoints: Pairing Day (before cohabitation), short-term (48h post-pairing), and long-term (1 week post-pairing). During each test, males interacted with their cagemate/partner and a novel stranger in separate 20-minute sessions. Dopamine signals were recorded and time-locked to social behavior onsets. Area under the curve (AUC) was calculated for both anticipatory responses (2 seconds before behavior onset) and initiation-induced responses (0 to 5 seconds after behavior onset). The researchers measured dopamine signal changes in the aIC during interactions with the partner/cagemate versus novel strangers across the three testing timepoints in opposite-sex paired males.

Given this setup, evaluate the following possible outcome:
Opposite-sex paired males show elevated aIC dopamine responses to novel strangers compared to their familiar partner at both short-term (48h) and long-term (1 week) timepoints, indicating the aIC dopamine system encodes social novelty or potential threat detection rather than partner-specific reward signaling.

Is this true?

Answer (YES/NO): NO